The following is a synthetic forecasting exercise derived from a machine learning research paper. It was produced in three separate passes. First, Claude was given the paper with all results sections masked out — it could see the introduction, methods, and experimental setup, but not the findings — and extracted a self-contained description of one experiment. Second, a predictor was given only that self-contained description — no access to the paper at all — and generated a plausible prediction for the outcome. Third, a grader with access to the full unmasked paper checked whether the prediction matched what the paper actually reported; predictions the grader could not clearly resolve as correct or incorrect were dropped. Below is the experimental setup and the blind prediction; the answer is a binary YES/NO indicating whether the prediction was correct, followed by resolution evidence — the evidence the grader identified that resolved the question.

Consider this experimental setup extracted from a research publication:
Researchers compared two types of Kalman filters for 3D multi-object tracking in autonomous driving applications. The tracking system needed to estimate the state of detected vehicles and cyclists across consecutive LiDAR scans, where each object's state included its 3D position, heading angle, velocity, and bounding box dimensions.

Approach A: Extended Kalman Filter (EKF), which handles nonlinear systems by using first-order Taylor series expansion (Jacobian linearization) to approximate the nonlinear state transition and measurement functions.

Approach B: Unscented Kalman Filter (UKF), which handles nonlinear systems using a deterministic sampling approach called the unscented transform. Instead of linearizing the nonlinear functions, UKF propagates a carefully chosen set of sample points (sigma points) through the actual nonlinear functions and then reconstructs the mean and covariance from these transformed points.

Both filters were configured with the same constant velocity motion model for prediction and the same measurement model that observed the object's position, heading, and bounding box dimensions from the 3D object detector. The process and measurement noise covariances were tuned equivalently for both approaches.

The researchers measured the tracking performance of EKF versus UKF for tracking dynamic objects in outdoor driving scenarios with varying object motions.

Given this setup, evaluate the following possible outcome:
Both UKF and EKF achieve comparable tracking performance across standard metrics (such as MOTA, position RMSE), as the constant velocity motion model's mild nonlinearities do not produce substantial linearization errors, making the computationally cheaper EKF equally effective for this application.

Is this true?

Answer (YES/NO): NO